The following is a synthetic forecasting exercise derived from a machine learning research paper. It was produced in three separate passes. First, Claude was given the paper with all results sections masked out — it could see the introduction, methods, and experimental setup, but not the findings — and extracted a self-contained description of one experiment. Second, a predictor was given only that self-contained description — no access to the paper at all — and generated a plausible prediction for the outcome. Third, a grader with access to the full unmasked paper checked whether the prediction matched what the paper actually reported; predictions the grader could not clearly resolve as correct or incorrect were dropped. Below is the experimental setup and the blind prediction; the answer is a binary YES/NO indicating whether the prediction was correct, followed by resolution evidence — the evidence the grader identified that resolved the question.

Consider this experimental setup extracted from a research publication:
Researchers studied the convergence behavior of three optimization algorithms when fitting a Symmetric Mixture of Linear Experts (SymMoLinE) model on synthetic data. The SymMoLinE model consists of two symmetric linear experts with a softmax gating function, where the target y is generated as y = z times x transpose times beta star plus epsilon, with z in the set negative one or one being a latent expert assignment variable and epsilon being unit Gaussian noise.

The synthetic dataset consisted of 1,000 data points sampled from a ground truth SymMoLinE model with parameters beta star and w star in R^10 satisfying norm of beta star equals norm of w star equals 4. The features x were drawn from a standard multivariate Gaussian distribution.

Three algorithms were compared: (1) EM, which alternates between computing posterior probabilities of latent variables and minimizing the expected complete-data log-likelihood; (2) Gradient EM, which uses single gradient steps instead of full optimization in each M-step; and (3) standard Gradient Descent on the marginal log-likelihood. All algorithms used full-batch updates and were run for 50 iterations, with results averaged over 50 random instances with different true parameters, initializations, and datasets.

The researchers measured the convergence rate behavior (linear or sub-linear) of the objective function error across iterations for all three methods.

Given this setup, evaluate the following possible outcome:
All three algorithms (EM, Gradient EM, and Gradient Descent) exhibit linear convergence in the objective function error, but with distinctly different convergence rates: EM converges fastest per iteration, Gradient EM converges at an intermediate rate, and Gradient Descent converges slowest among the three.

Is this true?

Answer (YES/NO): YES